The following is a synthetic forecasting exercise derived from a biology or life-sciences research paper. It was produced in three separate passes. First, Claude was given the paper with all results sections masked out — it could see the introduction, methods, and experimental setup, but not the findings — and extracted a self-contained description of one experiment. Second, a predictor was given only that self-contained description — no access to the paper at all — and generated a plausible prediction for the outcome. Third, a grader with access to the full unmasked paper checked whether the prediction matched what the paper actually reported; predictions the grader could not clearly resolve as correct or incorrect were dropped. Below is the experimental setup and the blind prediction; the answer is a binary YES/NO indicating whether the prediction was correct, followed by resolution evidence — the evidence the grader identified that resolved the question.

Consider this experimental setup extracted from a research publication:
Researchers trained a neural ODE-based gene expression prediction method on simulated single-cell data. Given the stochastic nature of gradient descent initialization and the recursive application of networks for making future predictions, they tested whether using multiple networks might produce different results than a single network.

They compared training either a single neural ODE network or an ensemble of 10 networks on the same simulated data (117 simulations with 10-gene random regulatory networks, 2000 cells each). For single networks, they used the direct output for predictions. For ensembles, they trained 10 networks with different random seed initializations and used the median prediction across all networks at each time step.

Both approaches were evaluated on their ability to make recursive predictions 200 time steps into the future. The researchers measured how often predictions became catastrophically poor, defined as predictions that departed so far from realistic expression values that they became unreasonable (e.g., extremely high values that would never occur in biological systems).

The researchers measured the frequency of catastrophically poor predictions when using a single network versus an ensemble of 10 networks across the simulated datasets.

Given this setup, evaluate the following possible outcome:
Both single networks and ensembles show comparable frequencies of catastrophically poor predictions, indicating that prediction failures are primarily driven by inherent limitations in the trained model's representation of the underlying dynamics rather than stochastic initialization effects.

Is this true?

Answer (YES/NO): NO